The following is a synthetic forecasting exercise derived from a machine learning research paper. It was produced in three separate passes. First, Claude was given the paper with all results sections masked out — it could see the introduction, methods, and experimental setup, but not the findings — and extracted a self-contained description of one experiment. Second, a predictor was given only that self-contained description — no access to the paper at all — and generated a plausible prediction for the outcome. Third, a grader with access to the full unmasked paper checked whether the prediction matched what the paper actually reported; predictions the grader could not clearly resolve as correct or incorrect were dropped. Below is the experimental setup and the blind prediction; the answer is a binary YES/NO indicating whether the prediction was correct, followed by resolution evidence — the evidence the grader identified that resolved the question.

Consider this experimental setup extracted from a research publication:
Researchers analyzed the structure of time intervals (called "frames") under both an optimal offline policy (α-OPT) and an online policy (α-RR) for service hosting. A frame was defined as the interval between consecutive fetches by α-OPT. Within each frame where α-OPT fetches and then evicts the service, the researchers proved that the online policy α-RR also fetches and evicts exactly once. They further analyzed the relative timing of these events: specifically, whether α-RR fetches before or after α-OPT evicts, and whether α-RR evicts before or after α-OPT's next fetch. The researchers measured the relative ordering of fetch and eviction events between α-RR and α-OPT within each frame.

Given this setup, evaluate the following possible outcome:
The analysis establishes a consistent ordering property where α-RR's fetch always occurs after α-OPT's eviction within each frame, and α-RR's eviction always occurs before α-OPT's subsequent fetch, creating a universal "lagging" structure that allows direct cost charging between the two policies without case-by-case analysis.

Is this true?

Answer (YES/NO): NO